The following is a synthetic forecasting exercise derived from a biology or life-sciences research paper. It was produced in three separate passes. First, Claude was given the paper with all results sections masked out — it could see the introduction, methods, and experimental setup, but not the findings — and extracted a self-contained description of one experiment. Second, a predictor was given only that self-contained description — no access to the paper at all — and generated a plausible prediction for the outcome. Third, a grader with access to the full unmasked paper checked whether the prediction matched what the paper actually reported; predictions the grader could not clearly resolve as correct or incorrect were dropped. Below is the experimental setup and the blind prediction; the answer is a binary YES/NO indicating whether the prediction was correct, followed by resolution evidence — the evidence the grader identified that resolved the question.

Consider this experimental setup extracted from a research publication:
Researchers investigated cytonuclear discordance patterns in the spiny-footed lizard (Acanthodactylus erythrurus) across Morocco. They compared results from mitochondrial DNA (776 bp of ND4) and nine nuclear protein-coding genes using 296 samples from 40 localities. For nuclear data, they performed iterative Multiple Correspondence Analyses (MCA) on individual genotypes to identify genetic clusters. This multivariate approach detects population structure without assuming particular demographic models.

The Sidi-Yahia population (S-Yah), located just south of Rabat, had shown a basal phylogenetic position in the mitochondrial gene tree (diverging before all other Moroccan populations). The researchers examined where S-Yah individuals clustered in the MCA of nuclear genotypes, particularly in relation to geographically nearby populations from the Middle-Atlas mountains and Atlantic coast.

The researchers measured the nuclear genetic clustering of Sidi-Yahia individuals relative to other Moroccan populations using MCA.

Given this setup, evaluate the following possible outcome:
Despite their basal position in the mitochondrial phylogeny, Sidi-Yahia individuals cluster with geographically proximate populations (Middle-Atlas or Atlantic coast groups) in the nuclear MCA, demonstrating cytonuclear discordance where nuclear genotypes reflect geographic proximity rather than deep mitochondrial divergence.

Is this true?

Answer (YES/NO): YES